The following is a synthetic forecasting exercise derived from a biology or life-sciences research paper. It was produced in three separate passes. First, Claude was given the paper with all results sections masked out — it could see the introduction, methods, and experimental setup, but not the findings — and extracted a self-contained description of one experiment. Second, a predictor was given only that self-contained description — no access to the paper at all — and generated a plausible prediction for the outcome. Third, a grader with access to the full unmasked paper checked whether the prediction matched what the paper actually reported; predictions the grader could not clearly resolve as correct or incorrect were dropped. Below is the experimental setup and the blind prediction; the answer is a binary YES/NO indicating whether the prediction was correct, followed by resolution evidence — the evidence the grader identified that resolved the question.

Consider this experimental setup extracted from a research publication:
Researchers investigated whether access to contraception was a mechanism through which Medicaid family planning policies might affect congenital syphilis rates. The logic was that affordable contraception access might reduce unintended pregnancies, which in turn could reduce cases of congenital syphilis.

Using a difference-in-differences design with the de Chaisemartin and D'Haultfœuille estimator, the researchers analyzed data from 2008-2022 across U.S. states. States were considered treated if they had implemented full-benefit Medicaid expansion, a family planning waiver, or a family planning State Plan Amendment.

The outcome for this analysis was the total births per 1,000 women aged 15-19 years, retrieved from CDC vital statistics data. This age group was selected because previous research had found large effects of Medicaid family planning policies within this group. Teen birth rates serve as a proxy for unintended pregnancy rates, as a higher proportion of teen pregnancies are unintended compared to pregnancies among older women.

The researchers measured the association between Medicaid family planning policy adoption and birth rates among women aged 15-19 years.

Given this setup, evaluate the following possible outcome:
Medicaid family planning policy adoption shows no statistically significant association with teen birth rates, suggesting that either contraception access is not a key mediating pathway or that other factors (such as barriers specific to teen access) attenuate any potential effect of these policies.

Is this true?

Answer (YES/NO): YES